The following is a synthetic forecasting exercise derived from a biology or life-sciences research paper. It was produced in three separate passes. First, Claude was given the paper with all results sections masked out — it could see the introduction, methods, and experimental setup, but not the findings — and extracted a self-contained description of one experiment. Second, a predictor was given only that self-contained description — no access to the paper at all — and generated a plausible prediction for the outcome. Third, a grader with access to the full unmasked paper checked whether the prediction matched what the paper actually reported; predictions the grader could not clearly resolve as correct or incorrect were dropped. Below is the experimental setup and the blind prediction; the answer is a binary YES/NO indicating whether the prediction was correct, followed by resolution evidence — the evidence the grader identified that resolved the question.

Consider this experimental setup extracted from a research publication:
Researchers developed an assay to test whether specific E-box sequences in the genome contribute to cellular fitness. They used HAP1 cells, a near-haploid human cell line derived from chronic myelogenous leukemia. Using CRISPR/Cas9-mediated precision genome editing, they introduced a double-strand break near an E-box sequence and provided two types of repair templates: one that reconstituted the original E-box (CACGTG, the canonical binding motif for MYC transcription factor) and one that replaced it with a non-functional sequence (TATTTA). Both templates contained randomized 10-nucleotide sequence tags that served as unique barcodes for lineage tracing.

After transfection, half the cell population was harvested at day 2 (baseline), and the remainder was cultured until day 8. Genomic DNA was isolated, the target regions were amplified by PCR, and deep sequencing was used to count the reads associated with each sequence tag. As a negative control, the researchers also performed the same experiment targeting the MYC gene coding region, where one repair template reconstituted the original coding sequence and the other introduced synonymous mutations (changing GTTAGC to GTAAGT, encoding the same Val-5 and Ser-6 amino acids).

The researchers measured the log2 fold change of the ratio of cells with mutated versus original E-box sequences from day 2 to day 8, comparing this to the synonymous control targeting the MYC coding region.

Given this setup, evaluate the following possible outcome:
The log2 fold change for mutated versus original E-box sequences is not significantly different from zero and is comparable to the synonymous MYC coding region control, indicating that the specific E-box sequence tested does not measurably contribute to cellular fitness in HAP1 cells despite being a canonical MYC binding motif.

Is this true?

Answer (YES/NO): NO